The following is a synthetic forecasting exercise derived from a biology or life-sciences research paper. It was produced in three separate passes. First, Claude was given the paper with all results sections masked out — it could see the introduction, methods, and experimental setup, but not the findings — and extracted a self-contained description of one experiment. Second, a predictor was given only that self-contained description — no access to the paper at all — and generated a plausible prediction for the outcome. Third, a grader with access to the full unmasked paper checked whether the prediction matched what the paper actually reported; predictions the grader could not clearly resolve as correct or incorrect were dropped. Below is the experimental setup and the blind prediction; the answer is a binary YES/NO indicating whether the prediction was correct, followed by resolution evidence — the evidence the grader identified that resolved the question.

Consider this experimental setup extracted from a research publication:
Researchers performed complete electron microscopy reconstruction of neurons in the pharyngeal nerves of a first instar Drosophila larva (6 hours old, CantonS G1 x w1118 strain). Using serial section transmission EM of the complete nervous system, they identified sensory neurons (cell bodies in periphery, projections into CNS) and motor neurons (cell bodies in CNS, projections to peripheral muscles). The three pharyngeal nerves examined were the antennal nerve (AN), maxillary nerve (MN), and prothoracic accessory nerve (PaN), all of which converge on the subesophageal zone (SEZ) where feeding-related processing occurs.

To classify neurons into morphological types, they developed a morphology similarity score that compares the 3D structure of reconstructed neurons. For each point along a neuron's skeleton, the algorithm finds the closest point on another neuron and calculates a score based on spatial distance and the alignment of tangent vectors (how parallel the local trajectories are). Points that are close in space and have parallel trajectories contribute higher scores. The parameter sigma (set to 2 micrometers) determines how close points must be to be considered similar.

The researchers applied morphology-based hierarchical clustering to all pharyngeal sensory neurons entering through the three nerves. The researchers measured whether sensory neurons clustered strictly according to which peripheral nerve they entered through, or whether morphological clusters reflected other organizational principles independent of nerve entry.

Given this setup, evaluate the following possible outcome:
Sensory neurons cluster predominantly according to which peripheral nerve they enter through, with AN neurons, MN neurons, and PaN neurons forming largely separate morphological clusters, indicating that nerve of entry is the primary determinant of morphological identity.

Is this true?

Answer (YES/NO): NO